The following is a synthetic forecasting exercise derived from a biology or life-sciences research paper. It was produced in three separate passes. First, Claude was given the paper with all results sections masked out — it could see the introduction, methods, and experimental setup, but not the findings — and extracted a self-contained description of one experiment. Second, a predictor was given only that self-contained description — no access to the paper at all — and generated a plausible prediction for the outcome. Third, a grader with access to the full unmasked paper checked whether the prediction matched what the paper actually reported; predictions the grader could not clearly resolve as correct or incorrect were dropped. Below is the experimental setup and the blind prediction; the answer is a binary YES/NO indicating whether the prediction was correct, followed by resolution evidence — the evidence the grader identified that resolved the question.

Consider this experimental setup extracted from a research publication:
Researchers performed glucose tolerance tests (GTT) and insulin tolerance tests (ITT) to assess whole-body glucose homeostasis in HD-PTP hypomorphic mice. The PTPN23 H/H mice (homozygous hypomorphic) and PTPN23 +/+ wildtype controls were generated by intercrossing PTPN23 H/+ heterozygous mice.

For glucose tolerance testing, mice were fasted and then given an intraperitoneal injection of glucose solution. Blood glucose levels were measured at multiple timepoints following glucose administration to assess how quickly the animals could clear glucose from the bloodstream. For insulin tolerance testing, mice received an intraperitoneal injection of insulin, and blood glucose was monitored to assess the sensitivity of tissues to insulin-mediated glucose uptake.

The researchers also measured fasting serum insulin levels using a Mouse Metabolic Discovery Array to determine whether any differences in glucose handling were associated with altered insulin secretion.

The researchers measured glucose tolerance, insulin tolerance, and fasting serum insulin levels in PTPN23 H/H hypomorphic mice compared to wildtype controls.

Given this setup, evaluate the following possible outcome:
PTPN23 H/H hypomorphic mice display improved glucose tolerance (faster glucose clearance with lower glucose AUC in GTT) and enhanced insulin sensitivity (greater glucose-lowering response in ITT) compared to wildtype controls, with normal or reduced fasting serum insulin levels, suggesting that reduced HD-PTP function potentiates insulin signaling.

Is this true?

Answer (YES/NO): NO